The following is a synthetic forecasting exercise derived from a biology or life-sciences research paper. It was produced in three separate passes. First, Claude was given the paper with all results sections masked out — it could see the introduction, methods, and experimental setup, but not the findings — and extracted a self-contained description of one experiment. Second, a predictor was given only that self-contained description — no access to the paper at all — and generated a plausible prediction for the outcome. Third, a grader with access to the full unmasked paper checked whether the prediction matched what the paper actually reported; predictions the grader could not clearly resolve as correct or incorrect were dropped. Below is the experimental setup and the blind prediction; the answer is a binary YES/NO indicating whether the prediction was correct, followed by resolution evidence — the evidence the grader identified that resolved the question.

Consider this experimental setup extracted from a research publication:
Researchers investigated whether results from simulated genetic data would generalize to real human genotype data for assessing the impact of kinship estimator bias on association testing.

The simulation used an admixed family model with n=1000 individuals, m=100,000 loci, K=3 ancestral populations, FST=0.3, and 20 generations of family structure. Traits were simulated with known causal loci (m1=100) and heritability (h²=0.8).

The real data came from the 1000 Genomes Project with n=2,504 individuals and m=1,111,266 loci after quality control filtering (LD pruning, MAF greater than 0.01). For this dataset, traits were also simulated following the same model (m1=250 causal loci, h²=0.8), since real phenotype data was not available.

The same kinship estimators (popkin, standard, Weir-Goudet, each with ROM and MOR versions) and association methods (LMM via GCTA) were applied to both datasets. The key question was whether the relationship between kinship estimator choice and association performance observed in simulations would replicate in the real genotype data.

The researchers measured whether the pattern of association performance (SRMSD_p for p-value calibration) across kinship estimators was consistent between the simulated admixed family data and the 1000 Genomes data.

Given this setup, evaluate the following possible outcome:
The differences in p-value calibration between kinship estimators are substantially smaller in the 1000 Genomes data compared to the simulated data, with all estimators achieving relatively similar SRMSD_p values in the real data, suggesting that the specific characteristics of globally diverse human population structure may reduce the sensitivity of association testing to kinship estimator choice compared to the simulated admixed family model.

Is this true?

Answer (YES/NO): NO